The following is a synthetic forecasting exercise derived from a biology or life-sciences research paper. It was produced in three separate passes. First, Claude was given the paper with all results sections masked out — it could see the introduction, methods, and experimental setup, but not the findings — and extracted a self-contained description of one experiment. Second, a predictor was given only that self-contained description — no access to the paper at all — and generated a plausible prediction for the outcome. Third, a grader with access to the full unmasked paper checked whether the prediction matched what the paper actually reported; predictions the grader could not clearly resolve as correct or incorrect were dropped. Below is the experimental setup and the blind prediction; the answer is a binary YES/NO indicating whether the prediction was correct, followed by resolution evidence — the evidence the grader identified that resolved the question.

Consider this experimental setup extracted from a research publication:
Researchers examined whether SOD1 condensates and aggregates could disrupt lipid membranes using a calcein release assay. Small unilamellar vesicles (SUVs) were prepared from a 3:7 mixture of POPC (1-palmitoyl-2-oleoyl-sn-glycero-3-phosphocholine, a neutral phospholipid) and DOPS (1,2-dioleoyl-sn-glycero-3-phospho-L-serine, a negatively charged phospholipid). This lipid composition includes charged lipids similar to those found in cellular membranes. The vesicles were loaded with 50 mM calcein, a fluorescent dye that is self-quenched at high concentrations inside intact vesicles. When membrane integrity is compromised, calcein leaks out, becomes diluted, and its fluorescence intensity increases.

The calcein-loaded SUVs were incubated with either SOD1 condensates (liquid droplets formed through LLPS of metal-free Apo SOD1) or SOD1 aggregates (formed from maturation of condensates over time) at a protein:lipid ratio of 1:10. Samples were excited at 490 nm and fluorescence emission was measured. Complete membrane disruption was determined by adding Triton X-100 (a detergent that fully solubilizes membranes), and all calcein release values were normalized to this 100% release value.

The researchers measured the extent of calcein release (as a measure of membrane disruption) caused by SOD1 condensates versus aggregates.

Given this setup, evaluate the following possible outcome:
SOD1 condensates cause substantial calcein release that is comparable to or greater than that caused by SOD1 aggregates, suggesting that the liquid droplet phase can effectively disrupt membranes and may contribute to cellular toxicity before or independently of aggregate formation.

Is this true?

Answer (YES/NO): NO